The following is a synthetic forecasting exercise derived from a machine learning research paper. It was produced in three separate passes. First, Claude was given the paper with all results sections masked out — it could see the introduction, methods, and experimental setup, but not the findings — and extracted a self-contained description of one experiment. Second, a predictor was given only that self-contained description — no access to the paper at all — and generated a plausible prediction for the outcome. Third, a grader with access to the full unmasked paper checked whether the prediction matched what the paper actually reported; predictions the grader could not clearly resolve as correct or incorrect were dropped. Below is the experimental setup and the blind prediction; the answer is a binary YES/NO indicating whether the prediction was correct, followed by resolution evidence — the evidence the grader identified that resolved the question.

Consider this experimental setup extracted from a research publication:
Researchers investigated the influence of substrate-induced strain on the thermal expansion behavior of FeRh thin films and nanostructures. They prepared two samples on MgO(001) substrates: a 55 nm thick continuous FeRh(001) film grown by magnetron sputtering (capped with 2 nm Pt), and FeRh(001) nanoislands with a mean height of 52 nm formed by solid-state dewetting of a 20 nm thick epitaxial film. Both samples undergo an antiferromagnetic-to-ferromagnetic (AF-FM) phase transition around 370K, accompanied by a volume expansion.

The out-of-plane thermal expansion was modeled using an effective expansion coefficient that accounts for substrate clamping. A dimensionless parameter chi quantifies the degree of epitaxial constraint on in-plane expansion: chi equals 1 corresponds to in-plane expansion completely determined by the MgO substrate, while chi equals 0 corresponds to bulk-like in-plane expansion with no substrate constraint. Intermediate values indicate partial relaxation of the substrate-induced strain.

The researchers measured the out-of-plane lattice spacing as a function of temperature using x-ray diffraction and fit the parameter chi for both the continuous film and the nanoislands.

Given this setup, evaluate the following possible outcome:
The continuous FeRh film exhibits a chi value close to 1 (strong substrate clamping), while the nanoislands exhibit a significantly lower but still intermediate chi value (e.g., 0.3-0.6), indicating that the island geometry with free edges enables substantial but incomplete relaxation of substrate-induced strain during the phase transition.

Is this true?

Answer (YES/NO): YES